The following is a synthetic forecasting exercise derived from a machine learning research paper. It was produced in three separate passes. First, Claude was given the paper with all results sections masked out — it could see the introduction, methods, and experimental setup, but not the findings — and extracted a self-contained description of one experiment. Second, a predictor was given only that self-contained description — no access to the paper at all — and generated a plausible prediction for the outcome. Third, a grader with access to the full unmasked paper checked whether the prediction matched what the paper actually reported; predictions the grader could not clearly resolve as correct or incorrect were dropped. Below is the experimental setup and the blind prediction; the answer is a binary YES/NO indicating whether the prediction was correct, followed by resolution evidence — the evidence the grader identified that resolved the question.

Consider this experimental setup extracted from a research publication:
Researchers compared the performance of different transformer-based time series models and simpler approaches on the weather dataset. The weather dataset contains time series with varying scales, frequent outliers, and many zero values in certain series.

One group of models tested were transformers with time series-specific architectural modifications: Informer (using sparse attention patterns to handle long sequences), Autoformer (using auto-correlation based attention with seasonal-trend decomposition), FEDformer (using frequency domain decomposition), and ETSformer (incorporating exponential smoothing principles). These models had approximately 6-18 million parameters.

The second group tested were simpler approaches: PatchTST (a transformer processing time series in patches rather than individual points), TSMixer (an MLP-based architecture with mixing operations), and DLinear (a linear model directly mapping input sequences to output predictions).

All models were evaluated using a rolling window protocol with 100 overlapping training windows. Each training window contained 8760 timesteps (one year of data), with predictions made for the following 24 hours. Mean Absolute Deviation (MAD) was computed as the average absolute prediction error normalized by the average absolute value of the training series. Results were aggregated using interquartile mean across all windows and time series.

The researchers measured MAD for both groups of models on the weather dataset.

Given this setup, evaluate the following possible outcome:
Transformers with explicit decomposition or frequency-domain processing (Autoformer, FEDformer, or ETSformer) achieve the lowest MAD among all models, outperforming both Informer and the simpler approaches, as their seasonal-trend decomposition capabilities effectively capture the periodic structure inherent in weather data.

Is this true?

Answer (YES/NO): NO